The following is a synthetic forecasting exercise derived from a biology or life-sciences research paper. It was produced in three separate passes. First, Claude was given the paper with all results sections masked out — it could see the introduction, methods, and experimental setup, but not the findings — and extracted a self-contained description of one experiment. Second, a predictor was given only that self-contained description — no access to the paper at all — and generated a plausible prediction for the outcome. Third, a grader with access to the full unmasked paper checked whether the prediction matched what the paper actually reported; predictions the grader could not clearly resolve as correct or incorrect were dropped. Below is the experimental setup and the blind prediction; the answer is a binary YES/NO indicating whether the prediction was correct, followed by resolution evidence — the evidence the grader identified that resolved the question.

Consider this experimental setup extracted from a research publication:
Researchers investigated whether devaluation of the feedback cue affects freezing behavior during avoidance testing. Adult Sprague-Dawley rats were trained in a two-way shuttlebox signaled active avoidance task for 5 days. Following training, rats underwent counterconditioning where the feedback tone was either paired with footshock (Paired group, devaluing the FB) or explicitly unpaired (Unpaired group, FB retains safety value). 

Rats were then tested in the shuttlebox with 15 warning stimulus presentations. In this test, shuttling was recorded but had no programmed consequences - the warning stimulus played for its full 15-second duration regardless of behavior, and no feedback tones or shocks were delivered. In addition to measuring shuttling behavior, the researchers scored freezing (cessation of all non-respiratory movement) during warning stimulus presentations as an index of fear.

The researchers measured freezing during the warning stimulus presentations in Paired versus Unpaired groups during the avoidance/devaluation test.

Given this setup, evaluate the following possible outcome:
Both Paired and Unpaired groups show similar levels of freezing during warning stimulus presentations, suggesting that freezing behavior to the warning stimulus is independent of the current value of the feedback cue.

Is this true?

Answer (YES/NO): NO